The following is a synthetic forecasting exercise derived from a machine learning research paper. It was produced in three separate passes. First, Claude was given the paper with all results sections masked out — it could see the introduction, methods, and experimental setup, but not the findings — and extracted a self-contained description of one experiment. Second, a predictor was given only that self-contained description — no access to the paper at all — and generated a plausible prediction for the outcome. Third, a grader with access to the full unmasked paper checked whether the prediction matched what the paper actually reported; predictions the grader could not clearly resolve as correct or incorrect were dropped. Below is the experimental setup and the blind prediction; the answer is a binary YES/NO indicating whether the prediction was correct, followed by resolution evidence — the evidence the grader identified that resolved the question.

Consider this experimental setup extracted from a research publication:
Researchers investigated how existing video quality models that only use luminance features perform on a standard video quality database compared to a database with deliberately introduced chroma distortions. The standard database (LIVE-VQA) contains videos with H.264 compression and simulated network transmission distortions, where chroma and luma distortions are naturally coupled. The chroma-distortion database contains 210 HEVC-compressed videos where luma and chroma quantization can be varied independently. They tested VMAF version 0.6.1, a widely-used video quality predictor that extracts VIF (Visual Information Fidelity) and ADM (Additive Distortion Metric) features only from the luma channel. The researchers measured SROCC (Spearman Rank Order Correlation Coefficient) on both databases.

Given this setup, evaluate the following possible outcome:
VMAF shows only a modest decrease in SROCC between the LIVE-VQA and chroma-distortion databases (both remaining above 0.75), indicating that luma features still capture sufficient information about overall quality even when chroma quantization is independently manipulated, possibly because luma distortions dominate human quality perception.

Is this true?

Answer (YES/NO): NO